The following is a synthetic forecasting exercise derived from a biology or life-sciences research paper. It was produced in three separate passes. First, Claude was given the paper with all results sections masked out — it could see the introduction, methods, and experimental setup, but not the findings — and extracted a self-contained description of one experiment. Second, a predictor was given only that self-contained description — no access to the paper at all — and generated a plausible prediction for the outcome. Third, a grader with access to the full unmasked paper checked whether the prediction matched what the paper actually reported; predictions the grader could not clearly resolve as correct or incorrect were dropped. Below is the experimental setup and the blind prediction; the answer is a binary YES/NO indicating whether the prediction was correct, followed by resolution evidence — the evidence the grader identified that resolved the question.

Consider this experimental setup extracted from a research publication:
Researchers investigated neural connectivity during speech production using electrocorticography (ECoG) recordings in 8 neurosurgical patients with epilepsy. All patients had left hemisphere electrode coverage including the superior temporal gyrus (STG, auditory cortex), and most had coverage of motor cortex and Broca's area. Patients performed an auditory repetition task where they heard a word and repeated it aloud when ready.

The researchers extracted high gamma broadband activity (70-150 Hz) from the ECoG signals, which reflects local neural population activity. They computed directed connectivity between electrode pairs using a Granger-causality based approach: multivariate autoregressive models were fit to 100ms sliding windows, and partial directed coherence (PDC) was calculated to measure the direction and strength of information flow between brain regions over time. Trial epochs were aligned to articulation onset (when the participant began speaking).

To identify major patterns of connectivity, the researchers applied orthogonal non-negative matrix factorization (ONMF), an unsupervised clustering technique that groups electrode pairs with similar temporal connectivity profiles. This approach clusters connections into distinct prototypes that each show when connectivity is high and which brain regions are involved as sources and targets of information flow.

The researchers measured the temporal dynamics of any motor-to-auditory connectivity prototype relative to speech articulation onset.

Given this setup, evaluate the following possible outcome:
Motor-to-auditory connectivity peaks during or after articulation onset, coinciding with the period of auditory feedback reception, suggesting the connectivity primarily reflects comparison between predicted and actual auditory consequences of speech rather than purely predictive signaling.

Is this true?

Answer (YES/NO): NO